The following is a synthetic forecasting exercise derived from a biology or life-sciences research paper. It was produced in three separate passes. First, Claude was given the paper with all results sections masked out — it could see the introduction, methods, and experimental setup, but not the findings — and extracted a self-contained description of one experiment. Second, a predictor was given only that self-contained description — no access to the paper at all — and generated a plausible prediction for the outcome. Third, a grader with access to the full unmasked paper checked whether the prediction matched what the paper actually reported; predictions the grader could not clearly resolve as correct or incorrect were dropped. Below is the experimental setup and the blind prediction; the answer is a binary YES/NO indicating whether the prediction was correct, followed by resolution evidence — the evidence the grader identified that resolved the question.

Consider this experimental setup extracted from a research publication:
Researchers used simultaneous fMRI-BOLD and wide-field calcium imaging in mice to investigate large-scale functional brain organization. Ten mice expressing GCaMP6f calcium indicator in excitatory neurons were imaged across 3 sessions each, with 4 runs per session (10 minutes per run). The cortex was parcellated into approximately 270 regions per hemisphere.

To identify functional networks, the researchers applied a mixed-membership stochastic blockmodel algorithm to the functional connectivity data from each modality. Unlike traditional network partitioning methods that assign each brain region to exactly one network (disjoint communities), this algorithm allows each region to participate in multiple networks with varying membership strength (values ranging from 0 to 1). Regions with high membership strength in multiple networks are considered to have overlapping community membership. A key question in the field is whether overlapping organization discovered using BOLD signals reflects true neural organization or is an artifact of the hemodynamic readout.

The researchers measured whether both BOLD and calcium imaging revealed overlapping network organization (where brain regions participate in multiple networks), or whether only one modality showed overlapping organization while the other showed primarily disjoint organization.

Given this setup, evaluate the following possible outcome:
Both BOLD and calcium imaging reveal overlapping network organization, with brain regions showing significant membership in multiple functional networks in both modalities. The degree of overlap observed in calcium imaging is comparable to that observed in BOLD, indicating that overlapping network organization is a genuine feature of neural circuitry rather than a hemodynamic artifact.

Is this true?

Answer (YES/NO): YES